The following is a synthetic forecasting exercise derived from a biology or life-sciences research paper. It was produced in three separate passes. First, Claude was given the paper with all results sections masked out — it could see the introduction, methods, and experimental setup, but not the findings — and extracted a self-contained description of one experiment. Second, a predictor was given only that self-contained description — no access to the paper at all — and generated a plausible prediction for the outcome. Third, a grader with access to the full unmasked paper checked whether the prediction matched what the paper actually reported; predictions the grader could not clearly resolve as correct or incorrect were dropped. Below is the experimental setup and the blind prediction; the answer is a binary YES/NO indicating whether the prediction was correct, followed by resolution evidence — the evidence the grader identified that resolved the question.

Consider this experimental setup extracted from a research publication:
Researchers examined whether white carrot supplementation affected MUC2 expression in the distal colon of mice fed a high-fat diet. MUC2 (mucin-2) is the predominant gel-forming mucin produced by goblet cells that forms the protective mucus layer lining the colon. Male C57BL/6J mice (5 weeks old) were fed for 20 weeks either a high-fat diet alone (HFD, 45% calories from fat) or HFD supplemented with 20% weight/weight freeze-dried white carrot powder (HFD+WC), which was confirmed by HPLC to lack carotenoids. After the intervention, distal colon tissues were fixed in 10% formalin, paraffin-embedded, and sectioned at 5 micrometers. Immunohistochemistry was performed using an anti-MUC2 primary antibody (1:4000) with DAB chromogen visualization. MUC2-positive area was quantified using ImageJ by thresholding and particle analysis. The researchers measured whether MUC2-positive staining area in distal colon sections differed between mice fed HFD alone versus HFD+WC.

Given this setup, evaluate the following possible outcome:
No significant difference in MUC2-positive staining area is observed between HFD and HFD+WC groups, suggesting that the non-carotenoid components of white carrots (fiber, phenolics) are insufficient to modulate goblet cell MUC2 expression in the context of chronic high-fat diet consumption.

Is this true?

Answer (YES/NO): YES